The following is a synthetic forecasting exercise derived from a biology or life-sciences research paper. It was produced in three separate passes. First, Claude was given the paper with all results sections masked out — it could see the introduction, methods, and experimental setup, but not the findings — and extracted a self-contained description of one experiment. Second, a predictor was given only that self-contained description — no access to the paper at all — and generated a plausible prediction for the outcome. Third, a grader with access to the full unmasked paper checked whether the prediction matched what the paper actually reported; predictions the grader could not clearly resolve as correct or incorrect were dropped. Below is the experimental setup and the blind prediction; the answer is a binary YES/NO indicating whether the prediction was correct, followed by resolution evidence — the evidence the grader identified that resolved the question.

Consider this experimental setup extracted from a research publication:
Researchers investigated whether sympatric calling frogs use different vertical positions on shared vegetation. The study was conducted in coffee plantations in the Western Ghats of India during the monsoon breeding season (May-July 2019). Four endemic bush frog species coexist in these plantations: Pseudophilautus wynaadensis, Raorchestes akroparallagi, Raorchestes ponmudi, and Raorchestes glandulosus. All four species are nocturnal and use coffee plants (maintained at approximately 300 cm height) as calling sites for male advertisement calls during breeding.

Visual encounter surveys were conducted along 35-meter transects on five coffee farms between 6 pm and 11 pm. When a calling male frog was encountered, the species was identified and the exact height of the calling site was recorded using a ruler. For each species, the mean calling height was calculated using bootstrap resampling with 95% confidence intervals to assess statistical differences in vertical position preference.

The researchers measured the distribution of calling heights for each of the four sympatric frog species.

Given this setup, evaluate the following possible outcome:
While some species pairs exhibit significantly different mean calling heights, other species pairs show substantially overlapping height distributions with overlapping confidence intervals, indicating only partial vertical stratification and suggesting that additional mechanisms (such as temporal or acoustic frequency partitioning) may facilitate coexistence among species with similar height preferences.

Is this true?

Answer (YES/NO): NO